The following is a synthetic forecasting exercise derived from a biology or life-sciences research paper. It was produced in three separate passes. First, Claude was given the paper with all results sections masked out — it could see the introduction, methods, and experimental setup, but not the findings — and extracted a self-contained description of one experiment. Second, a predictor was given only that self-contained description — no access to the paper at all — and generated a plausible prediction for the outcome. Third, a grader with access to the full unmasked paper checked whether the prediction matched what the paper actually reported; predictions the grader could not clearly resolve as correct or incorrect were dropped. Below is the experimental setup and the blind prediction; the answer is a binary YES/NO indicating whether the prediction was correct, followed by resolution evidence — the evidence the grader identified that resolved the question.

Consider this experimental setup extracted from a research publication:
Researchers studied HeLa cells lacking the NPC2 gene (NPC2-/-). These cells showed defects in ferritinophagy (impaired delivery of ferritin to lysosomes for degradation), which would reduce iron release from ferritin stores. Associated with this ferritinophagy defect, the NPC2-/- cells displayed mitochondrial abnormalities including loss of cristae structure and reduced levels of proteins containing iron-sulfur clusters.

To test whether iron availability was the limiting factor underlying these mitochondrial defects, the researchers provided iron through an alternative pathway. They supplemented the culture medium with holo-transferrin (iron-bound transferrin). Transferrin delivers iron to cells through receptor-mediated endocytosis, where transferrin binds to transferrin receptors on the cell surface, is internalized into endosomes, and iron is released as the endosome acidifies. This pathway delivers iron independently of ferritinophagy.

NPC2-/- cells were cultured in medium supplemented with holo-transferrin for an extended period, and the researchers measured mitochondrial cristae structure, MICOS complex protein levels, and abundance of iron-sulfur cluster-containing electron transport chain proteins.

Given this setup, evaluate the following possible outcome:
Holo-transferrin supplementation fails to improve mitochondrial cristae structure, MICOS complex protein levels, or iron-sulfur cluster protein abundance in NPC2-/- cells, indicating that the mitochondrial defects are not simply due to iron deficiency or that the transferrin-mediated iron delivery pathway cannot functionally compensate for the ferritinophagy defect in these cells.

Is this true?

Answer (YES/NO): NO